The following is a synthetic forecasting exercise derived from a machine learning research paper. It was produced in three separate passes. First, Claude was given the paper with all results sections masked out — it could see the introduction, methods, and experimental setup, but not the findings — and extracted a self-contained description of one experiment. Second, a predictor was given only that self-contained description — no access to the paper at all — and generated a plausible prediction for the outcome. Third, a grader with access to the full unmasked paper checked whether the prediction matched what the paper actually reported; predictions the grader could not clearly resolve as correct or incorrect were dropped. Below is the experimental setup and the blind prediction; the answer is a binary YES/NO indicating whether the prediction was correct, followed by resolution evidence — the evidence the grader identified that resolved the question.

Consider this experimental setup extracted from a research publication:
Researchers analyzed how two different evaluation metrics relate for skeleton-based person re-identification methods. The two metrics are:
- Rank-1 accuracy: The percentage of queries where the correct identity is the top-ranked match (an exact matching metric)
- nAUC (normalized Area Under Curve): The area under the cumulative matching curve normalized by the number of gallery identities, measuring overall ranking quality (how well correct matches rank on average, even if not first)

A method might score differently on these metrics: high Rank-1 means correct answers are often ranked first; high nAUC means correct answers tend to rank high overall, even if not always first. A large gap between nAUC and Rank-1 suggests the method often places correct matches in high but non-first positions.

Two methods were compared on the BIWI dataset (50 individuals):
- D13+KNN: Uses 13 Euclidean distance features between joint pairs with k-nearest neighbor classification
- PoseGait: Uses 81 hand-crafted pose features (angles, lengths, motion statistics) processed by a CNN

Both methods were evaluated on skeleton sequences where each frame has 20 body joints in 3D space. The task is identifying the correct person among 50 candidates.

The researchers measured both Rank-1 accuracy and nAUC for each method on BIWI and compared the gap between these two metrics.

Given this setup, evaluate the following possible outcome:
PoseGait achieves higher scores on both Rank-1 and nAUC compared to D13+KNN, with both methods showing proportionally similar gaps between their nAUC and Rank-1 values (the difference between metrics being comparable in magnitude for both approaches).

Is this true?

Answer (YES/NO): NO